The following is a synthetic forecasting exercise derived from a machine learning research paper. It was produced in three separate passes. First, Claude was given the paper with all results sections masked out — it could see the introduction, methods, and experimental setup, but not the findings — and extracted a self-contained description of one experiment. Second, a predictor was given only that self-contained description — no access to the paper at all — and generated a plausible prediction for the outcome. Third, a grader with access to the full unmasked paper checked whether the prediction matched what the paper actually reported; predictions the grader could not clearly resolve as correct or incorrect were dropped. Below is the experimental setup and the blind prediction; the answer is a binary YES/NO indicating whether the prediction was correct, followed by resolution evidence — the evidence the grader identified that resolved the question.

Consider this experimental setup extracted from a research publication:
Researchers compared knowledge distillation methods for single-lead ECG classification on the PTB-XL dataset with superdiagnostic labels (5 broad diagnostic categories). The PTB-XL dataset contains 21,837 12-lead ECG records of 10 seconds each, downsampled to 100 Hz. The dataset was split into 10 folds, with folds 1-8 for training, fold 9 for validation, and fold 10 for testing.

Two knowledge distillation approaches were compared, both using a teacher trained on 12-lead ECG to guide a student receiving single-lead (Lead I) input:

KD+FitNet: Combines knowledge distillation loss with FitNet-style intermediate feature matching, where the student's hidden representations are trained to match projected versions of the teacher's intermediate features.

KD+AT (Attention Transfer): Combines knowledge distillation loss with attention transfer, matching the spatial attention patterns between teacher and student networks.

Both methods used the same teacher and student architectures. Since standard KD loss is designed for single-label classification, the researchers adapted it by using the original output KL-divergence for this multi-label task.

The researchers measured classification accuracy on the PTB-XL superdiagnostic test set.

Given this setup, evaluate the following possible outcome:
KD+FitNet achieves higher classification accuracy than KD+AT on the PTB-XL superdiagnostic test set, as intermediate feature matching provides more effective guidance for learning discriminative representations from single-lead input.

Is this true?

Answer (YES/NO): NO